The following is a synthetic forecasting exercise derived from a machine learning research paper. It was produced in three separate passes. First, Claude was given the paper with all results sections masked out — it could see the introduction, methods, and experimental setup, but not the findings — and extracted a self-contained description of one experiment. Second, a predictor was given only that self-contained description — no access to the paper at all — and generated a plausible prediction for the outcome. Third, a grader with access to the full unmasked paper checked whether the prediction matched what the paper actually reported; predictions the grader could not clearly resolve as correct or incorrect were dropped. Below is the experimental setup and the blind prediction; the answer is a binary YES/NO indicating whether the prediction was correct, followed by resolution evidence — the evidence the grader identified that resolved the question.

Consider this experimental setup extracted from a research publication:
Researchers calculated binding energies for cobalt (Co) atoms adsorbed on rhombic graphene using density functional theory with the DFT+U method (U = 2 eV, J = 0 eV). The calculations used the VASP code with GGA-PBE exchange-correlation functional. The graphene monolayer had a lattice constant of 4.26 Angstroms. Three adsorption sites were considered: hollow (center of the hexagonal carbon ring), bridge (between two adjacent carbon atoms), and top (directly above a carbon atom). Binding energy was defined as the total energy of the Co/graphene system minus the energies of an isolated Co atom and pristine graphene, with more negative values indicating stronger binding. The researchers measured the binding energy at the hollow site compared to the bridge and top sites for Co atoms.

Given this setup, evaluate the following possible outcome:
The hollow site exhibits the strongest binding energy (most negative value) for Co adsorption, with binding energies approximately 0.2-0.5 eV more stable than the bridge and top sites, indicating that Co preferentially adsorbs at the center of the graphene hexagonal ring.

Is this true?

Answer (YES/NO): NO